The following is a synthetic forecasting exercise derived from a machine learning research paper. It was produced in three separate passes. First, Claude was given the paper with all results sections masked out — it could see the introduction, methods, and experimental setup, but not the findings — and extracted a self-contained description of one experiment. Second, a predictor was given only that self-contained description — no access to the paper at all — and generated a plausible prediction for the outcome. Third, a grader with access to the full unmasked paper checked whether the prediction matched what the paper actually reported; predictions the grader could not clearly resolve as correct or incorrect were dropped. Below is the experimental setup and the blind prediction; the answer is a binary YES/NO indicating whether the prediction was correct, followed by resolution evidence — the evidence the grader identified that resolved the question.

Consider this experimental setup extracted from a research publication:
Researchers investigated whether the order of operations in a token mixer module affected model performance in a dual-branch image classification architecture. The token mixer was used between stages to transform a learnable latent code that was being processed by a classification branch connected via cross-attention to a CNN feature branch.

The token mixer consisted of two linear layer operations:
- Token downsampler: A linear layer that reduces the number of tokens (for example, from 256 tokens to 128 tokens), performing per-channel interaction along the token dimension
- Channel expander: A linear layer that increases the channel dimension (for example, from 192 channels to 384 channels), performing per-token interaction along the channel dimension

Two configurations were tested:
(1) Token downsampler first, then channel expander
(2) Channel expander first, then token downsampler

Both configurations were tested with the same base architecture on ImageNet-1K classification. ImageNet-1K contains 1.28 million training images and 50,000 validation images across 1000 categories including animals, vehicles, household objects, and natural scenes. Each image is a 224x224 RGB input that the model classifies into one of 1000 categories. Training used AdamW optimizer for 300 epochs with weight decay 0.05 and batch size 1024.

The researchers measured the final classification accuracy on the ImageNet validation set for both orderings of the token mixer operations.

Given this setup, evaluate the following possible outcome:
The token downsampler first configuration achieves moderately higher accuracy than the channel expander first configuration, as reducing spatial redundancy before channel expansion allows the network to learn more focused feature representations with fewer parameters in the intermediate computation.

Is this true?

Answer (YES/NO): NO